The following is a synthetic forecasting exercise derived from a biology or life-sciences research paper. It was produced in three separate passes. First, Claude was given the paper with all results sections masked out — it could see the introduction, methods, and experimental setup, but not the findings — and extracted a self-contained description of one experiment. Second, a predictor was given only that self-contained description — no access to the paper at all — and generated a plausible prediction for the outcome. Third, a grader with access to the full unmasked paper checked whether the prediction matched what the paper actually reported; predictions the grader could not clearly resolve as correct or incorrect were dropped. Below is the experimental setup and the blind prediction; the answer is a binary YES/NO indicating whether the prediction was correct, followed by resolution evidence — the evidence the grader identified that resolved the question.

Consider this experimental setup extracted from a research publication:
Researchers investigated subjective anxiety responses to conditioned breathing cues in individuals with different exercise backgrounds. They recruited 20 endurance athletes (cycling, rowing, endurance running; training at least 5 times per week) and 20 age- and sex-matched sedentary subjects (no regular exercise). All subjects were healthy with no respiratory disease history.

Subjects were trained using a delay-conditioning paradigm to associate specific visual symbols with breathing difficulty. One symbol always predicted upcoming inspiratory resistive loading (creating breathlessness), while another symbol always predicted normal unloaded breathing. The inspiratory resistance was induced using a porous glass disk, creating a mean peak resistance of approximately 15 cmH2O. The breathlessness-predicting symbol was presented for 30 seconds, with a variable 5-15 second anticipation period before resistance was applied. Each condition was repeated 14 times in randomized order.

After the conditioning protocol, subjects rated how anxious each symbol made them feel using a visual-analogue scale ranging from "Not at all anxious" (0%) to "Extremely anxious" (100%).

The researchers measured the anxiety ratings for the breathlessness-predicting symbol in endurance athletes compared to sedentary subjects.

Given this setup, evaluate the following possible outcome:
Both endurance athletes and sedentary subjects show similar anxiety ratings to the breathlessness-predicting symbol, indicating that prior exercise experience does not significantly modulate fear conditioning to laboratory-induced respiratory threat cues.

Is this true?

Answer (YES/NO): YES